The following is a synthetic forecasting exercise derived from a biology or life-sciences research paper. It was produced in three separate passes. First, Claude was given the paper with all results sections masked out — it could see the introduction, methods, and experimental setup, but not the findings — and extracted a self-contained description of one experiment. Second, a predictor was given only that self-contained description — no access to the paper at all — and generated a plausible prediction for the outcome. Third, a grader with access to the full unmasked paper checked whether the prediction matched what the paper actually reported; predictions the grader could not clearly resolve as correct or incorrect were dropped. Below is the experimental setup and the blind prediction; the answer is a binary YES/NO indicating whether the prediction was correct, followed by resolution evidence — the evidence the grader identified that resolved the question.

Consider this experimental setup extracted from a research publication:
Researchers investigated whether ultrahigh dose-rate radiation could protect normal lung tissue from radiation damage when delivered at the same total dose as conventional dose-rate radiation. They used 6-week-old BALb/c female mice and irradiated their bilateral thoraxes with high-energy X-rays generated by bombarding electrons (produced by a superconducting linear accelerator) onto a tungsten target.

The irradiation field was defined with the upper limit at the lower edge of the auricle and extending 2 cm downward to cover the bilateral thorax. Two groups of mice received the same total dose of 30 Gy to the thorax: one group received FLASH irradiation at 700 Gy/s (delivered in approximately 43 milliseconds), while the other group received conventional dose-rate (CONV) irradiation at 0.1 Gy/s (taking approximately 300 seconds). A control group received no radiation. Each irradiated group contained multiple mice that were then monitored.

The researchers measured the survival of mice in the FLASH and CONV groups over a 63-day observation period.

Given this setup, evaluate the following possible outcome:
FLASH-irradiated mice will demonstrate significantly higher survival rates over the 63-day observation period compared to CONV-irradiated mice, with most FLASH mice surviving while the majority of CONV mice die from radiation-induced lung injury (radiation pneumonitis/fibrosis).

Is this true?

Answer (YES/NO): YES